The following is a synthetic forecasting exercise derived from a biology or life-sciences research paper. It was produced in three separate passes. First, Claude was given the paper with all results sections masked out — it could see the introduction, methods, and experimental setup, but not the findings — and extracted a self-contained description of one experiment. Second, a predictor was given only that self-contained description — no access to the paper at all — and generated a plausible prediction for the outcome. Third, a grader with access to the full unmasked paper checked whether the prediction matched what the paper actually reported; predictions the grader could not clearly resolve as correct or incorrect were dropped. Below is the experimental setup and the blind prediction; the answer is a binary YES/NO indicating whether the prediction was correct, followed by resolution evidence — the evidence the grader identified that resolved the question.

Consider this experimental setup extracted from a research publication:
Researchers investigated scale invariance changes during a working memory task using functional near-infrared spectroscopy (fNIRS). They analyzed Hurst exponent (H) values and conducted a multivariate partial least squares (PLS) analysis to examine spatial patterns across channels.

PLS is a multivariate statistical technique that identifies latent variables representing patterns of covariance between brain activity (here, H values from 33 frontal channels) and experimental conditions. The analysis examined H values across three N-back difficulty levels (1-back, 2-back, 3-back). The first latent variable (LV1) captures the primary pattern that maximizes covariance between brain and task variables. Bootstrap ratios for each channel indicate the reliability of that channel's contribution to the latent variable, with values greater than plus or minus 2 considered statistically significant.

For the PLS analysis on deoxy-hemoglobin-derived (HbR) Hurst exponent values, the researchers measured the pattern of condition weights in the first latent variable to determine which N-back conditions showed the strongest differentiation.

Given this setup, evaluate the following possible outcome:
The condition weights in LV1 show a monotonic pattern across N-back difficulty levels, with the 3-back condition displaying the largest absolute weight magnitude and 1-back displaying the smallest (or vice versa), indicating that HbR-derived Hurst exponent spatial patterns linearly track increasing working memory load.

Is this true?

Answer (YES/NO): NO